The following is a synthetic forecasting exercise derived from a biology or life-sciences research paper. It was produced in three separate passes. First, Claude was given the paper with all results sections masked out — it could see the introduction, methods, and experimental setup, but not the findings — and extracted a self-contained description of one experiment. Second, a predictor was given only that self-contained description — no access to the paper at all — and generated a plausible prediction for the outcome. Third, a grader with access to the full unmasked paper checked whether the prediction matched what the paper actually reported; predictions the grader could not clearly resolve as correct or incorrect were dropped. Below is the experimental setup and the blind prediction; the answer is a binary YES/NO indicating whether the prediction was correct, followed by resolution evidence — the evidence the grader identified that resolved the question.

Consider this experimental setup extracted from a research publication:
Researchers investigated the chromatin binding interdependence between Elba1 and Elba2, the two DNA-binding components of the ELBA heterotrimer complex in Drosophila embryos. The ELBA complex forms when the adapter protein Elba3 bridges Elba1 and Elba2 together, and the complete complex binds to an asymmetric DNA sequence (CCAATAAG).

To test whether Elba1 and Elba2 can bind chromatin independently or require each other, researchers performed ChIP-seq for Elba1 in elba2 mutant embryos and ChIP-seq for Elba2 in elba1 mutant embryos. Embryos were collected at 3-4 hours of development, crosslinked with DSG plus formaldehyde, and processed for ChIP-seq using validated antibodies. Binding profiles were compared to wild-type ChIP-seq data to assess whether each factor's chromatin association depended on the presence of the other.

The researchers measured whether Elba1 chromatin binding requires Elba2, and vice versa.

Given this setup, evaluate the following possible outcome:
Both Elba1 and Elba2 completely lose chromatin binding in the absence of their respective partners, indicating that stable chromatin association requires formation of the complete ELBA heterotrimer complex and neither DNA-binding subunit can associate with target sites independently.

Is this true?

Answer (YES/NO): NO